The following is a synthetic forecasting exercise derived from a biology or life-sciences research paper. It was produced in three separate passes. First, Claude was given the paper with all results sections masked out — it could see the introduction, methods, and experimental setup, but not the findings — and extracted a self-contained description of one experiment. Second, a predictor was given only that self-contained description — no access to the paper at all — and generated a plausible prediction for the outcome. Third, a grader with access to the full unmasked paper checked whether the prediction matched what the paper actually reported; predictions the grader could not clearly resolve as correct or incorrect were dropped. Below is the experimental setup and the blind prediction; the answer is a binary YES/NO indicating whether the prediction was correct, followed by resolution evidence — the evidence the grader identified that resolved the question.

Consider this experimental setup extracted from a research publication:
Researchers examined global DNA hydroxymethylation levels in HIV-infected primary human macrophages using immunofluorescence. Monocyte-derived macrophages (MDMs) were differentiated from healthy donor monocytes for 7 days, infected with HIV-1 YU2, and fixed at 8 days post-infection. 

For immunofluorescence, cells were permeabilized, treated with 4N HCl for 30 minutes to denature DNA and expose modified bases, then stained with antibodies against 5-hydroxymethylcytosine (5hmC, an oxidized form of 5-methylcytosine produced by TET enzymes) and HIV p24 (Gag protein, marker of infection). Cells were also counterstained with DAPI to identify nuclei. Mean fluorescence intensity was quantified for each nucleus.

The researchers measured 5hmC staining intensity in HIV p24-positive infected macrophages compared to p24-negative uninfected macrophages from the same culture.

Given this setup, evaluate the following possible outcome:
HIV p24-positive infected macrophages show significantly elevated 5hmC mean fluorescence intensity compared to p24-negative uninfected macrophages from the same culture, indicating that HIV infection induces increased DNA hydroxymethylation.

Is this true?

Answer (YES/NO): YES